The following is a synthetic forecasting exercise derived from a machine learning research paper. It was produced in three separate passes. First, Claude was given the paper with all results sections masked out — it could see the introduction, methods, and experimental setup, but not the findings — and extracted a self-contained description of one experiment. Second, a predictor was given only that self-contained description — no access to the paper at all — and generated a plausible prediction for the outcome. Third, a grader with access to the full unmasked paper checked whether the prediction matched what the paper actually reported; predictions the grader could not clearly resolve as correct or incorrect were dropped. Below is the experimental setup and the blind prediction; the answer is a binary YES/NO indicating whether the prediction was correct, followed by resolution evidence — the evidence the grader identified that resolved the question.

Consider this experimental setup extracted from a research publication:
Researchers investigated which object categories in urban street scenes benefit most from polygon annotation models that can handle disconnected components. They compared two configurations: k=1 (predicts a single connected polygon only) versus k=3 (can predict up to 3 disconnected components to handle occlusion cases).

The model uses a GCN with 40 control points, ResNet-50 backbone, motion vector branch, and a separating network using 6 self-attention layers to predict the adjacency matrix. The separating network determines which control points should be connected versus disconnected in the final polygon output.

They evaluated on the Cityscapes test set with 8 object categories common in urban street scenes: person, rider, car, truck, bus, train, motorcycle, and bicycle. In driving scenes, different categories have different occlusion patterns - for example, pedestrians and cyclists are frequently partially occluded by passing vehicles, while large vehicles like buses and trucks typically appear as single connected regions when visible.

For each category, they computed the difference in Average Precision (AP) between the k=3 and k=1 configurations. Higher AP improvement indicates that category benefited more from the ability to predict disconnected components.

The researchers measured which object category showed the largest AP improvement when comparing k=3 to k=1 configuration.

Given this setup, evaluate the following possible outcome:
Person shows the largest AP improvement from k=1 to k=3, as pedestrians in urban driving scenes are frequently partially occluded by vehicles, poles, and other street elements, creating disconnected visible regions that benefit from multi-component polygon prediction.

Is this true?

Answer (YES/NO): NO